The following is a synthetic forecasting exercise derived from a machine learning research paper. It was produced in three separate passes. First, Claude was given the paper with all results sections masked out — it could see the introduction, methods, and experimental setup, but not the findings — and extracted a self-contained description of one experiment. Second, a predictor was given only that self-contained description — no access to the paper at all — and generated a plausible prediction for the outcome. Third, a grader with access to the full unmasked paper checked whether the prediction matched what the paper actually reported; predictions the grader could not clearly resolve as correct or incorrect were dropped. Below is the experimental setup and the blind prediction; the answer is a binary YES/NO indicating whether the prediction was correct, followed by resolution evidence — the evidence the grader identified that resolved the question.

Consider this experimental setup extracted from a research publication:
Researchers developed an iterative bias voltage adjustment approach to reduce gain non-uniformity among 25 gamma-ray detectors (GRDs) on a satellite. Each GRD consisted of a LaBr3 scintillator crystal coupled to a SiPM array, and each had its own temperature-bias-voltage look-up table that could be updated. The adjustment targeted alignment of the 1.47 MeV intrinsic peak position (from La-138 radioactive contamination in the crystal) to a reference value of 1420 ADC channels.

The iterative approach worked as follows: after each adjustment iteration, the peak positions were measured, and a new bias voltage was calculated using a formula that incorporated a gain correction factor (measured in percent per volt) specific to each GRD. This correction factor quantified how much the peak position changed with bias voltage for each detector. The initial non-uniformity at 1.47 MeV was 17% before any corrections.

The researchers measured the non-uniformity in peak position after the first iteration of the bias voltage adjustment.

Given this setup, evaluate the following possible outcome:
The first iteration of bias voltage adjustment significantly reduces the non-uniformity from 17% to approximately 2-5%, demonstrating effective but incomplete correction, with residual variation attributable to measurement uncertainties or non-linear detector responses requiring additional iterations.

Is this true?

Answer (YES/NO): YES